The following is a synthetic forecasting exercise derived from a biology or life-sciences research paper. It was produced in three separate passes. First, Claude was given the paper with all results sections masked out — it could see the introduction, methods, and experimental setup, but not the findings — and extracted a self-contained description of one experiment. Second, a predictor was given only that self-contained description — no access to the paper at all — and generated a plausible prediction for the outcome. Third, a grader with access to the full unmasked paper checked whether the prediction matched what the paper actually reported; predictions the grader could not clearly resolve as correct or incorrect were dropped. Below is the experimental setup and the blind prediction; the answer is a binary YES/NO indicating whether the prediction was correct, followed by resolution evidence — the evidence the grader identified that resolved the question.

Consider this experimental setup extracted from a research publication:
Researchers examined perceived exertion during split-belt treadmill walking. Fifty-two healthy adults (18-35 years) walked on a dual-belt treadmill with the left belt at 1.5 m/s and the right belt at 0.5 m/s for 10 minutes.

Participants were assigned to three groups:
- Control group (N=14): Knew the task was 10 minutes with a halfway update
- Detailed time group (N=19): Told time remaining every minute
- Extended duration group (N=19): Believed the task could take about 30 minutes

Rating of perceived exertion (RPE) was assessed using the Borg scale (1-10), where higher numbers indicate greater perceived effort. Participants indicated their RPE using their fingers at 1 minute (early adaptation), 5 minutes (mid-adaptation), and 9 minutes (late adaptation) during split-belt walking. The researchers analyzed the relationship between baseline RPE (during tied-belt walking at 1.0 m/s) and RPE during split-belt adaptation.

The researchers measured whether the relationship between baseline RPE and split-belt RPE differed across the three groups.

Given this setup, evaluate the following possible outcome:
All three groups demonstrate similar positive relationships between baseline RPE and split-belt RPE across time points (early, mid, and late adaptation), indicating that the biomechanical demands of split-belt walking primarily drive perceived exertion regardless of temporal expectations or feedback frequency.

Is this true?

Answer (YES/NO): NO